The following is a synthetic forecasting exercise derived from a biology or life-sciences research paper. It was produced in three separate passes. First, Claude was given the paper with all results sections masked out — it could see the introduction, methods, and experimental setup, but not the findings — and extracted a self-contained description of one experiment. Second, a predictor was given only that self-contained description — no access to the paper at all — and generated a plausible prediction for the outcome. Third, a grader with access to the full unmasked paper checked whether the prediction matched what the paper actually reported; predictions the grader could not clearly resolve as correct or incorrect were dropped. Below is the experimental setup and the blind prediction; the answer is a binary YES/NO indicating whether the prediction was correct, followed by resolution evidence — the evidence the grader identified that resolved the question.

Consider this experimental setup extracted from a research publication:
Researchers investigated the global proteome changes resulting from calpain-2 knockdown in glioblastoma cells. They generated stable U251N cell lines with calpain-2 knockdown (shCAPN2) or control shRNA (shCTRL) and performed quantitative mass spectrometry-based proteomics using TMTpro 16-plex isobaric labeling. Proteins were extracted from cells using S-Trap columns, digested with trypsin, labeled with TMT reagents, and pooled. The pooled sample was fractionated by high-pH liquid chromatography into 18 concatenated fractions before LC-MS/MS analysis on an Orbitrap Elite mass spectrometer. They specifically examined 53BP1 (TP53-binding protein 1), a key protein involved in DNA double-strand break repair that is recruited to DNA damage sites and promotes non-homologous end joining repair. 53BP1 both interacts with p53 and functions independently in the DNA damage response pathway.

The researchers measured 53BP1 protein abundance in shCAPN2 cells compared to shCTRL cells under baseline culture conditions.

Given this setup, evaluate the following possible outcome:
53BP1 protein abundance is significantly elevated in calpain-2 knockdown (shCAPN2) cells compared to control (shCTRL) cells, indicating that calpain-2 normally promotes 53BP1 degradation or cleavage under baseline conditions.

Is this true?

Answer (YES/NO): YES